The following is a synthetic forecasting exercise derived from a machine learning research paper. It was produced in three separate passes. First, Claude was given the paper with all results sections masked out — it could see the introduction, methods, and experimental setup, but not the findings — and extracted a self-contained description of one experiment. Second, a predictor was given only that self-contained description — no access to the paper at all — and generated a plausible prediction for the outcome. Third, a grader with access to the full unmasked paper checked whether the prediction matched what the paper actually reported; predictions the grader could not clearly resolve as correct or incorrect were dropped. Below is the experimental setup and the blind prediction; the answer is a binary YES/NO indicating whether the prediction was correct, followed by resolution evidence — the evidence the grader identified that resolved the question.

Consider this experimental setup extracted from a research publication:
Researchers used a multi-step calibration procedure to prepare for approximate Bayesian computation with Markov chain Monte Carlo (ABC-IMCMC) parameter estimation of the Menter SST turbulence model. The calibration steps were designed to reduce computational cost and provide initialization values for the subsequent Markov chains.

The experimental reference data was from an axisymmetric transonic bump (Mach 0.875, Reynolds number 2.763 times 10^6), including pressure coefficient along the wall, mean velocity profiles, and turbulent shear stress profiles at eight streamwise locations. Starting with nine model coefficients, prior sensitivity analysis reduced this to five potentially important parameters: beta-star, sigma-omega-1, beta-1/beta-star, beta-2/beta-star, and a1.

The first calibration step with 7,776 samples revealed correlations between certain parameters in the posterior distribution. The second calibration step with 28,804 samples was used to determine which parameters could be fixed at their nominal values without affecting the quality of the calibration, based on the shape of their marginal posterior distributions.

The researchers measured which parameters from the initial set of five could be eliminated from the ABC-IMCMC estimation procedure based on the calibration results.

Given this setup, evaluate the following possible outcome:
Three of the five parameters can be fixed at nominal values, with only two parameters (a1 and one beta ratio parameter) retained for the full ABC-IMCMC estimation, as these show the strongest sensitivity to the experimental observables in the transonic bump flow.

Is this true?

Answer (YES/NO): NO